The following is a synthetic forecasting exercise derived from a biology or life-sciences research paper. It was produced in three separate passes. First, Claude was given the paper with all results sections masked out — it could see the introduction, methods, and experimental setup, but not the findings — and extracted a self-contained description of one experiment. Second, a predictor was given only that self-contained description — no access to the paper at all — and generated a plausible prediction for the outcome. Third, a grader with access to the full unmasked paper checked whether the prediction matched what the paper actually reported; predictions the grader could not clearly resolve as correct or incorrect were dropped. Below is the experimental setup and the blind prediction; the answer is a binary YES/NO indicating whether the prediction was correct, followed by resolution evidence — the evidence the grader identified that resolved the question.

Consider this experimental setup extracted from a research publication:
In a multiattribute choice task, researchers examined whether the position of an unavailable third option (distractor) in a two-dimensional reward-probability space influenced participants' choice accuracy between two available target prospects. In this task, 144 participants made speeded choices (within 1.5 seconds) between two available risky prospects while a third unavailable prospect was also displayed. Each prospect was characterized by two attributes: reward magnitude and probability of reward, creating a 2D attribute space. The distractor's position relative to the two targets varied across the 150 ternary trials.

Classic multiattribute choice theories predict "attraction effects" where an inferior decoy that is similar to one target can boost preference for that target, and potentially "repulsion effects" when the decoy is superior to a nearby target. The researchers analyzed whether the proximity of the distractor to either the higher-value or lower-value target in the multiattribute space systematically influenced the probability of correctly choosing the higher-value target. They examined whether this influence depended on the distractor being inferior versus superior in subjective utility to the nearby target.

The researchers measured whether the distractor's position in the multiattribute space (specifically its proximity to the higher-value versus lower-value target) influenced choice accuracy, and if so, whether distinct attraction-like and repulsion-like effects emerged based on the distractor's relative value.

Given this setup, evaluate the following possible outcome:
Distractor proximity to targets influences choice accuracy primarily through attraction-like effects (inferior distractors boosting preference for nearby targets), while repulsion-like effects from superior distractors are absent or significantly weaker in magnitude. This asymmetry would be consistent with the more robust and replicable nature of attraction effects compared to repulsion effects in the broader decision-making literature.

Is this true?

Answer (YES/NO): YES